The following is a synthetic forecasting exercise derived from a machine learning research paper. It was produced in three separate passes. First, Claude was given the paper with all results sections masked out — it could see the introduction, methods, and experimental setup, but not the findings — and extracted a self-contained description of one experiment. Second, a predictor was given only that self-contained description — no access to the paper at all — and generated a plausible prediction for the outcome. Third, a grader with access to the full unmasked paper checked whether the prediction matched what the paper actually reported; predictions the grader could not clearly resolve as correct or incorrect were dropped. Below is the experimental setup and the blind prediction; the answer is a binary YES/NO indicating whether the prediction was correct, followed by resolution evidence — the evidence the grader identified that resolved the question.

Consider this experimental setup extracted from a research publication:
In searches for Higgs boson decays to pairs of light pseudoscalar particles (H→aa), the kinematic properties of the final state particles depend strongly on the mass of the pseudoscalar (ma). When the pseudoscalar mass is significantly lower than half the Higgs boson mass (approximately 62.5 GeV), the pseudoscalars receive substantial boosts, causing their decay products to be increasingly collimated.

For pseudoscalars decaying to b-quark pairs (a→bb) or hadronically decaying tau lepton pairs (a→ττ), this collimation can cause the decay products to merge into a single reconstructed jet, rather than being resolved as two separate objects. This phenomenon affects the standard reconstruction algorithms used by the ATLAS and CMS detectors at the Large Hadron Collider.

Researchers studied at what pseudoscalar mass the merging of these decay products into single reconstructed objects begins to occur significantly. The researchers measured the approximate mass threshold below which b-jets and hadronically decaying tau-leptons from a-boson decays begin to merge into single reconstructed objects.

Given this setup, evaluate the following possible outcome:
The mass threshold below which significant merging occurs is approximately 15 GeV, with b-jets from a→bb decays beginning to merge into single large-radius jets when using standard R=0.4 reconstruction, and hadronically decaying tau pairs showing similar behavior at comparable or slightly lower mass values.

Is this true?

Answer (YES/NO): NO